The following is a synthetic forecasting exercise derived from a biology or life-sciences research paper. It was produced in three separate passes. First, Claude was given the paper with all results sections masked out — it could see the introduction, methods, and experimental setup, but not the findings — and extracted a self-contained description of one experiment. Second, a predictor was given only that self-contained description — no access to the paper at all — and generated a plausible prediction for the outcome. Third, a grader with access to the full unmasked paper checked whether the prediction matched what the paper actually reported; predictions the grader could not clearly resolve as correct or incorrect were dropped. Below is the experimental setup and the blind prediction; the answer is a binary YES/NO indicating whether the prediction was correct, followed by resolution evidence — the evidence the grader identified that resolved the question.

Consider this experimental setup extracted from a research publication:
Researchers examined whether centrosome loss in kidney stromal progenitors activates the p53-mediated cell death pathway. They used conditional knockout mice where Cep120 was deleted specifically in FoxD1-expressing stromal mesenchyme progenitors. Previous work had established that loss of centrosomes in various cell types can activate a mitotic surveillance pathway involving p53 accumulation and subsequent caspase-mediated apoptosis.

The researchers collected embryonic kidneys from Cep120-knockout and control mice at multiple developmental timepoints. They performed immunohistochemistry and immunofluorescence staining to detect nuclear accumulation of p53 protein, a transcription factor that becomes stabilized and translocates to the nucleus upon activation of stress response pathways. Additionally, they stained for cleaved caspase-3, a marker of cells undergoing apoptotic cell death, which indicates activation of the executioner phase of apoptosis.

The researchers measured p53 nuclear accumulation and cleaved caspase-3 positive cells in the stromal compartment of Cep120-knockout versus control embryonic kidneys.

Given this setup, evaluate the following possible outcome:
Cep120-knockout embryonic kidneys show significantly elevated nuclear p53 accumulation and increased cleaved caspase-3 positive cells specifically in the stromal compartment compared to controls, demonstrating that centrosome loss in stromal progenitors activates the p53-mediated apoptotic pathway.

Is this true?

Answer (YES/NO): YES